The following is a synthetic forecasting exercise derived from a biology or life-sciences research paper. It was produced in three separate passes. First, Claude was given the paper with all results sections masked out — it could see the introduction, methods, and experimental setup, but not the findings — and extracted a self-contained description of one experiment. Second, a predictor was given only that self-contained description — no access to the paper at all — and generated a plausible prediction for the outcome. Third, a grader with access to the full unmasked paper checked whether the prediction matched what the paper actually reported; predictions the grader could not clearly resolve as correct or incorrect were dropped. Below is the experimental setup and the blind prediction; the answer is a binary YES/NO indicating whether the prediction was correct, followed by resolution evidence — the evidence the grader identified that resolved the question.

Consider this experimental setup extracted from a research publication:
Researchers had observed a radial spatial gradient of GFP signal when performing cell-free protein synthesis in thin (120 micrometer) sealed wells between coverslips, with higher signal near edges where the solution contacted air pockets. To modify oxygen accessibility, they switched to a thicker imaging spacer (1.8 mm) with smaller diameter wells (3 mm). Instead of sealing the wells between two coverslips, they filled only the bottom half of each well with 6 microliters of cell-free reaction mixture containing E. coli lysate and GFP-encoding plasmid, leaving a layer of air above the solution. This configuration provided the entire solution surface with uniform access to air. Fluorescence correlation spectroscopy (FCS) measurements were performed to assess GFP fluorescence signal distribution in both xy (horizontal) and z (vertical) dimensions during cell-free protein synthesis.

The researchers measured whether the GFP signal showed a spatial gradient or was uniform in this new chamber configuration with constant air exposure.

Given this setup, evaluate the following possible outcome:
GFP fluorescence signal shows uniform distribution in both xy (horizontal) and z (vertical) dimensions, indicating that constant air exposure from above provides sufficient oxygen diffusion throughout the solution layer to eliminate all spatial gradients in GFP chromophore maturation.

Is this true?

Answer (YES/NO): YES